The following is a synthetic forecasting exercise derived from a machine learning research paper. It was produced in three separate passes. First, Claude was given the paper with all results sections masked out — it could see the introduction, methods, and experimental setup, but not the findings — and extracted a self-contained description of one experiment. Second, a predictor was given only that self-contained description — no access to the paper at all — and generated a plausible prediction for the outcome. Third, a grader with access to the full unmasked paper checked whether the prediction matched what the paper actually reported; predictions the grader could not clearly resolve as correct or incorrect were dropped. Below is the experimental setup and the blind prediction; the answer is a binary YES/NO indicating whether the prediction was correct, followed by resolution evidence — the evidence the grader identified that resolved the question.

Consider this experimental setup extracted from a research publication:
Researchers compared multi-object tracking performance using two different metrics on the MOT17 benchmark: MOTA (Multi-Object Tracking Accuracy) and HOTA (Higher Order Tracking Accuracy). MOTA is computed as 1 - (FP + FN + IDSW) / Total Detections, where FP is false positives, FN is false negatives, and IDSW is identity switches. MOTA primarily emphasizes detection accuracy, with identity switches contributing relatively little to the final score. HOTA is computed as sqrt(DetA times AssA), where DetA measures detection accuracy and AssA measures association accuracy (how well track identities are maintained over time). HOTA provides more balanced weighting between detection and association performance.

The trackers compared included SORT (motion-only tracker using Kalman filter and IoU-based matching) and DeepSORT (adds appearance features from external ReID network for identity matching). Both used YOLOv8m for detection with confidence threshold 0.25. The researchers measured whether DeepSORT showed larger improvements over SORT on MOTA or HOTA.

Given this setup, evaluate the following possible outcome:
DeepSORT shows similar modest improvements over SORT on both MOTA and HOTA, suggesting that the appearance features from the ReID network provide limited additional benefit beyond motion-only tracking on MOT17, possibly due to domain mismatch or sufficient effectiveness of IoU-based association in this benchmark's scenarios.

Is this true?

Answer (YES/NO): NO